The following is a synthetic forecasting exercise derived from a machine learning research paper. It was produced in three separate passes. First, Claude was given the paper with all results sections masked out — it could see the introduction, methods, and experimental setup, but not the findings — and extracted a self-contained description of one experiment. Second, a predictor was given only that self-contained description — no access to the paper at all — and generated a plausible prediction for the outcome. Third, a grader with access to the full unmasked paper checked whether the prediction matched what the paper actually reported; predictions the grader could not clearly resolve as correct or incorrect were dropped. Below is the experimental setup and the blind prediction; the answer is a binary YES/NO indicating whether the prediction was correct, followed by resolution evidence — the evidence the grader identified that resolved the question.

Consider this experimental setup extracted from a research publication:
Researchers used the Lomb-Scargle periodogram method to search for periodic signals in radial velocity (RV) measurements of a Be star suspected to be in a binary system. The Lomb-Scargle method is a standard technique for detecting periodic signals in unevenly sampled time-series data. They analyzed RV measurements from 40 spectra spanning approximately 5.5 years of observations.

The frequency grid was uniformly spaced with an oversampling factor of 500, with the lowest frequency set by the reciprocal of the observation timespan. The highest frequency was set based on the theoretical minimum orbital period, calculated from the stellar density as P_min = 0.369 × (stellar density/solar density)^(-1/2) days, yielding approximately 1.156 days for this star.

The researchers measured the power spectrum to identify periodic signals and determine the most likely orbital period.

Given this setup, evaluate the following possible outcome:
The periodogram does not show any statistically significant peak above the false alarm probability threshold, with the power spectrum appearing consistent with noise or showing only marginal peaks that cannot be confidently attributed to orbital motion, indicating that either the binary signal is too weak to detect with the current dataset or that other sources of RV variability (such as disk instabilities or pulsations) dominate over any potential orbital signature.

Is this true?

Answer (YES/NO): NO